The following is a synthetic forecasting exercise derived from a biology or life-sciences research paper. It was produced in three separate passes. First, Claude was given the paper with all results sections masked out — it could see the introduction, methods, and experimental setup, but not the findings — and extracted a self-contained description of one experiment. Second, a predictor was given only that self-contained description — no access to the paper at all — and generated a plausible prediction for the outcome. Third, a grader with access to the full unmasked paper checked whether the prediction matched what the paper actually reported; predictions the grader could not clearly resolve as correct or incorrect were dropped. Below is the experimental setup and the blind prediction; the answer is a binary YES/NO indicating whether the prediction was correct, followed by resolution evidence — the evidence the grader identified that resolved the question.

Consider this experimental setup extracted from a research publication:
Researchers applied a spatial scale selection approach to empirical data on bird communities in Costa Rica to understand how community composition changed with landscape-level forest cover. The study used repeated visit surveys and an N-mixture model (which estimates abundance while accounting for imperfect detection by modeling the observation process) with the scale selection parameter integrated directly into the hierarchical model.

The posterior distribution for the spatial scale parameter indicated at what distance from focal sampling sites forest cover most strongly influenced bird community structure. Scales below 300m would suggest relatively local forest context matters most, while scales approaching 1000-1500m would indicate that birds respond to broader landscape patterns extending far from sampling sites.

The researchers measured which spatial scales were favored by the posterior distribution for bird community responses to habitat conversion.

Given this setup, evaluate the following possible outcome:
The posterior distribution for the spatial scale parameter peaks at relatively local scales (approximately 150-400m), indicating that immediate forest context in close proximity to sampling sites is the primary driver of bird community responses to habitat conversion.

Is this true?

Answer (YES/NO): NO